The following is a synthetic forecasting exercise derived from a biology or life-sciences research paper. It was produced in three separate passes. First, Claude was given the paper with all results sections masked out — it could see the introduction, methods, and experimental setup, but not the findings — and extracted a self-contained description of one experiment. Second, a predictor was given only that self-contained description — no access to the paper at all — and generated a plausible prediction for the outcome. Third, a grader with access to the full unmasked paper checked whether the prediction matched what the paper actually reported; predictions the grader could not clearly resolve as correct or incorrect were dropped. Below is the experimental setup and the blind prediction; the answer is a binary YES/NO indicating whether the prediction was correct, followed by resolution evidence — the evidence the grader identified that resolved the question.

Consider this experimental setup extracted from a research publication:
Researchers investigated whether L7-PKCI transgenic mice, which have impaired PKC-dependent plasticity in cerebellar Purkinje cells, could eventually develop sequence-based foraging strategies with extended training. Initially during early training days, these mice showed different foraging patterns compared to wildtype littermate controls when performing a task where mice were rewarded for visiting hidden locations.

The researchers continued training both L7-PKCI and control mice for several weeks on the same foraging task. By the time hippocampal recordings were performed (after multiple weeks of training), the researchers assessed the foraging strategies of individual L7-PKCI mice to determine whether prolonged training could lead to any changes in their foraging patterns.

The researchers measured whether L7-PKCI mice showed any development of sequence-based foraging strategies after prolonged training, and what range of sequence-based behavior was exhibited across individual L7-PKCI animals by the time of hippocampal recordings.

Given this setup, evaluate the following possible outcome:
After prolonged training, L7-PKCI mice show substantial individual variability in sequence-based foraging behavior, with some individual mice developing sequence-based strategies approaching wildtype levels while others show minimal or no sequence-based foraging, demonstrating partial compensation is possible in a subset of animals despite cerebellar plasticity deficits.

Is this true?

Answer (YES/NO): YES